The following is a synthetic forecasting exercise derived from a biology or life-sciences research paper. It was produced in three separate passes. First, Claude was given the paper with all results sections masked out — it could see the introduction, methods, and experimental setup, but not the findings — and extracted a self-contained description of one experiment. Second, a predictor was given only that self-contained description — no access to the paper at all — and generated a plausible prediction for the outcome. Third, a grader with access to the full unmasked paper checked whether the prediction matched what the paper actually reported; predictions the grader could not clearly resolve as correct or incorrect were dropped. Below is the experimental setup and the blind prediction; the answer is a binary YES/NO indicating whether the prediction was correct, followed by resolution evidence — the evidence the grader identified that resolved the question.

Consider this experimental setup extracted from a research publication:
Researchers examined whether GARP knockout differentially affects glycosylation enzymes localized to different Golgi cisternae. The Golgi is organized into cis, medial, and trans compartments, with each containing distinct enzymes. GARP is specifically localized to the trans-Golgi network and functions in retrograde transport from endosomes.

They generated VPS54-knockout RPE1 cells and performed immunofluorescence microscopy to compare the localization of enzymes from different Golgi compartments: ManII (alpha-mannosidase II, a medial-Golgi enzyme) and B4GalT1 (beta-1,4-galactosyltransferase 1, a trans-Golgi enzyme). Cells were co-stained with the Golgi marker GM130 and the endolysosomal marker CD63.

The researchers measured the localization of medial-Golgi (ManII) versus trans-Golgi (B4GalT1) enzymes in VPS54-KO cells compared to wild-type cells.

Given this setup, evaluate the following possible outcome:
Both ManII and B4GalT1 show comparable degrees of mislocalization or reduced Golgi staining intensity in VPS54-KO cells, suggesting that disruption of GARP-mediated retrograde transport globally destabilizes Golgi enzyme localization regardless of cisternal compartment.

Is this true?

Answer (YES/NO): YES